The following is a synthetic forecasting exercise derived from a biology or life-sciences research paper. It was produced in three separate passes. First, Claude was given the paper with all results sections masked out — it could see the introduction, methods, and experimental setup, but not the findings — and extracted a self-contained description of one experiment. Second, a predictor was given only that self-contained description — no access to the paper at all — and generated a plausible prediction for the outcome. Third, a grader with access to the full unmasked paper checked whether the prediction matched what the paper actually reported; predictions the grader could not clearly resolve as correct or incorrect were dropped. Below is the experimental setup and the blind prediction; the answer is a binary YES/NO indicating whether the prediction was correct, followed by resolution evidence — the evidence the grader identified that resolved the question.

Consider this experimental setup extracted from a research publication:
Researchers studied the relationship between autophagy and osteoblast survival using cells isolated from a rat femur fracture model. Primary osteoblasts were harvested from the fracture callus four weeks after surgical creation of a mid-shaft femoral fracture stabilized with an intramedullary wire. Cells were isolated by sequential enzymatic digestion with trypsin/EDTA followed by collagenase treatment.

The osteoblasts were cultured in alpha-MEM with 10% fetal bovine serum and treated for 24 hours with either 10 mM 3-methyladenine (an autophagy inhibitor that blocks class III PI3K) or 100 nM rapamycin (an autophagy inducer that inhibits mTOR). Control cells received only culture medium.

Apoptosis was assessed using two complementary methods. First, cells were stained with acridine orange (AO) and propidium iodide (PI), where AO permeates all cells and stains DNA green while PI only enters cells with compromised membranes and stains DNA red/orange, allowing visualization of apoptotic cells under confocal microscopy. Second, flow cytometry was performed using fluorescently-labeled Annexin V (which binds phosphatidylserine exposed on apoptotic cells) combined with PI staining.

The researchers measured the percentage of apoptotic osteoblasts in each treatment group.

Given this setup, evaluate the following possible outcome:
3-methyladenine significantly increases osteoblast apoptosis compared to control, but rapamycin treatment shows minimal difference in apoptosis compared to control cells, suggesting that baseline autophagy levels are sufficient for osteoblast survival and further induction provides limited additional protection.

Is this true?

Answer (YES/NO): NO